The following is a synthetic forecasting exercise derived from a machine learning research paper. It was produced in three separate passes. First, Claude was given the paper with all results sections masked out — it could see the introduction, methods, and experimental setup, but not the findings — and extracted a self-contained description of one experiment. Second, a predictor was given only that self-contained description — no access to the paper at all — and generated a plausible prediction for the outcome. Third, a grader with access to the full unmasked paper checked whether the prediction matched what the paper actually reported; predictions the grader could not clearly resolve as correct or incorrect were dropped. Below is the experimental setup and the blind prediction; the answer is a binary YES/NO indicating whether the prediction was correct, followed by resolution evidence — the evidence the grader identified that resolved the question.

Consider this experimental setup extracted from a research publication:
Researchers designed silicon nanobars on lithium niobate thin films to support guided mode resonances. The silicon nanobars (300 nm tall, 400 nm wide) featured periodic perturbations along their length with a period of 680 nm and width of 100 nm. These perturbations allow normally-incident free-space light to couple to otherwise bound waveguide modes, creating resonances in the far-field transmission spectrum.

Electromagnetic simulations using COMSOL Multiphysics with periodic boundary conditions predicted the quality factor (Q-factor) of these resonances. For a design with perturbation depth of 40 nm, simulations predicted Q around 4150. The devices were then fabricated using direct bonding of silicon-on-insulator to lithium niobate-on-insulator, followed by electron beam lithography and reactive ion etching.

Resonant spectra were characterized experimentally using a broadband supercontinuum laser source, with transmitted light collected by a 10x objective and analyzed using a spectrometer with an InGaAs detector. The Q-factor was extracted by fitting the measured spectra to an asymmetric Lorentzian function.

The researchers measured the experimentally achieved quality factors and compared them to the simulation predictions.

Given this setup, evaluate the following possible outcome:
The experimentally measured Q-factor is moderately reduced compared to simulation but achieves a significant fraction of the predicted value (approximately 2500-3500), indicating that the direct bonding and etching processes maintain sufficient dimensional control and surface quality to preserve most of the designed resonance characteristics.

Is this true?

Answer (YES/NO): NO